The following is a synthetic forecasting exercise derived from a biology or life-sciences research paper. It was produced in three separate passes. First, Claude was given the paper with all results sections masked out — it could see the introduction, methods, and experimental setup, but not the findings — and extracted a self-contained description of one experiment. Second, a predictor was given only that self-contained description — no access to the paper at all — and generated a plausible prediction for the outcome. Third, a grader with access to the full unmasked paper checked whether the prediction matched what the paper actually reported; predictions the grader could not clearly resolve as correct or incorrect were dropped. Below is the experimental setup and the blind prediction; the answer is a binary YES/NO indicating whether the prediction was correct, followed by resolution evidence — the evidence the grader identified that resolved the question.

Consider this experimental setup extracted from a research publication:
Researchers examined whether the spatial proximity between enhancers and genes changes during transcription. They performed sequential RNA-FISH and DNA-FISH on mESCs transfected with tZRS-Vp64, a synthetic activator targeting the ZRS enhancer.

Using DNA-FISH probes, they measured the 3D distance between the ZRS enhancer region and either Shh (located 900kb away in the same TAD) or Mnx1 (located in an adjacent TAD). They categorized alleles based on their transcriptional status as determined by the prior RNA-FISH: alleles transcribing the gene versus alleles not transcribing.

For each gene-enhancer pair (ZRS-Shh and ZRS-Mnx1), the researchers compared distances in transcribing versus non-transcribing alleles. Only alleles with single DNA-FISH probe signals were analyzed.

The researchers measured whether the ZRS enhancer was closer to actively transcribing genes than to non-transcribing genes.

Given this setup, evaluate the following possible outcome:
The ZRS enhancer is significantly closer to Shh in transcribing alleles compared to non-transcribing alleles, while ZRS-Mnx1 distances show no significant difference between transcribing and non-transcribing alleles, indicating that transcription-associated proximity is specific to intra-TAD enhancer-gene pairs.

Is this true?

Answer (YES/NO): NO